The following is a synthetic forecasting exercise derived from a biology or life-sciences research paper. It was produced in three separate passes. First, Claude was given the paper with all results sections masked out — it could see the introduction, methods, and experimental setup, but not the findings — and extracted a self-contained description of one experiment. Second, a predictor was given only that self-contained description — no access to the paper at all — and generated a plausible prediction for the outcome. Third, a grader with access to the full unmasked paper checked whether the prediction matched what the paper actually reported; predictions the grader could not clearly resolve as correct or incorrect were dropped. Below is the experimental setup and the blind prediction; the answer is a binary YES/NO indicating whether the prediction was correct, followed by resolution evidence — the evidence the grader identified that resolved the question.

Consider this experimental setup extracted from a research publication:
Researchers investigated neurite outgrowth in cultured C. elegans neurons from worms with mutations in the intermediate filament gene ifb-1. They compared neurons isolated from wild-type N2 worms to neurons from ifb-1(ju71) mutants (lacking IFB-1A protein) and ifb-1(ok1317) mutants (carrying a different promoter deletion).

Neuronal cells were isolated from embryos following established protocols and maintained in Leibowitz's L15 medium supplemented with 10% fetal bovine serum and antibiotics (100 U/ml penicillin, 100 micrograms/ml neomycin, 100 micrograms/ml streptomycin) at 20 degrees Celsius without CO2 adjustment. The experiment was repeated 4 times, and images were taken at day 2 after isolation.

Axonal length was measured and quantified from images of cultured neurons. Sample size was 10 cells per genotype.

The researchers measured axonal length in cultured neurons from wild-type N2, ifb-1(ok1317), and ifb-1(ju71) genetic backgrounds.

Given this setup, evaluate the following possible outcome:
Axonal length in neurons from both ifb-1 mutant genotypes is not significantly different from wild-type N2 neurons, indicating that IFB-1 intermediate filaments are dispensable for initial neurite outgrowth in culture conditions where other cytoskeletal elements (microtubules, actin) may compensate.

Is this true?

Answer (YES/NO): NO